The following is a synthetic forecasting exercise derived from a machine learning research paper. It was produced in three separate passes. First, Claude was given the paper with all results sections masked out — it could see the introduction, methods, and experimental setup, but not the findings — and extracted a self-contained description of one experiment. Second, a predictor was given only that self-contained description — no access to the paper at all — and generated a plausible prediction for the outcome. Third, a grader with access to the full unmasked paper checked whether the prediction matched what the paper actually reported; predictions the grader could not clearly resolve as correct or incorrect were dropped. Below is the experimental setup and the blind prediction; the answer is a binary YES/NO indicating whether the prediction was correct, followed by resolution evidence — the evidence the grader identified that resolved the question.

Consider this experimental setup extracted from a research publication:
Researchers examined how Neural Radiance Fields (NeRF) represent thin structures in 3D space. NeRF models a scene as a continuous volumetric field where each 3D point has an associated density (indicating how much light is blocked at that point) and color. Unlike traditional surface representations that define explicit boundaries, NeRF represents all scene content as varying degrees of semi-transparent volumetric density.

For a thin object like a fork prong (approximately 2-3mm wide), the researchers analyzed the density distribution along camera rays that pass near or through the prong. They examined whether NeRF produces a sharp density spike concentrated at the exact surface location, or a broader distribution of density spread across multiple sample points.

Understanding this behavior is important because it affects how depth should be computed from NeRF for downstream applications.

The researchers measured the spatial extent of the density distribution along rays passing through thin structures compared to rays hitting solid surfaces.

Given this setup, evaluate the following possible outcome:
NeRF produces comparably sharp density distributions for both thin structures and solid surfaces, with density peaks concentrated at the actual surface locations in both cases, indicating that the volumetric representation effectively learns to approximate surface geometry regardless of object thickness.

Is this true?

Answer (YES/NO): NO